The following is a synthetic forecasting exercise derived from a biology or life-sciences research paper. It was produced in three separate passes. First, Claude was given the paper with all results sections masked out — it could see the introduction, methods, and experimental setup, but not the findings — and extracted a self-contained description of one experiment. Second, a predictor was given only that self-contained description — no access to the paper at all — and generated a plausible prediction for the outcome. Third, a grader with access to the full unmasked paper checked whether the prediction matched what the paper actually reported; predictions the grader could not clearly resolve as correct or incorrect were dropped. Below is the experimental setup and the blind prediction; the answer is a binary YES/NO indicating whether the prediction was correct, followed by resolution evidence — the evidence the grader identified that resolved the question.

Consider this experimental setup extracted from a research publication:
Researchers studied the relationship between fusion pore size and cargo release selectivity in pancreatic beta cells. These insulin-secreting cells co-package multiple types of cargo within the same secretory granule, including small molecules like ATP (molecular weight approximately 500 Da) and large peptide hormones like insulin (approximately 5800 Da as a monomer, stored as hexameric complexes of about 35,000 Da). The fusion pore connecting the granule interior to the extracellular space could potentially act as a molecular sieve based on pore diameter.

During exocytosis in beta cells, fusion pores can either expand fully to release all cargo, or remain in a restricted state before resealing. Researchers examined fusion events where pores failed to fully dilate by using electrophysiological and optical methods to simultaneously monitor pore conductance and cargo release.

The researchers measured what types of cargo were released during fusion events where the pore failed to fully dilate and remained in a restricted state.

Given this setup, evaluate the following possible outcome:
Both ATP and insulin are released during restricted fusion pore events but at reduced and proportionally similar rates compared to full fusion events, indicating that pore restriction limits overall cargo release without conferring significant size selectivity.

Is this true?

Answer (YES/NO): NO